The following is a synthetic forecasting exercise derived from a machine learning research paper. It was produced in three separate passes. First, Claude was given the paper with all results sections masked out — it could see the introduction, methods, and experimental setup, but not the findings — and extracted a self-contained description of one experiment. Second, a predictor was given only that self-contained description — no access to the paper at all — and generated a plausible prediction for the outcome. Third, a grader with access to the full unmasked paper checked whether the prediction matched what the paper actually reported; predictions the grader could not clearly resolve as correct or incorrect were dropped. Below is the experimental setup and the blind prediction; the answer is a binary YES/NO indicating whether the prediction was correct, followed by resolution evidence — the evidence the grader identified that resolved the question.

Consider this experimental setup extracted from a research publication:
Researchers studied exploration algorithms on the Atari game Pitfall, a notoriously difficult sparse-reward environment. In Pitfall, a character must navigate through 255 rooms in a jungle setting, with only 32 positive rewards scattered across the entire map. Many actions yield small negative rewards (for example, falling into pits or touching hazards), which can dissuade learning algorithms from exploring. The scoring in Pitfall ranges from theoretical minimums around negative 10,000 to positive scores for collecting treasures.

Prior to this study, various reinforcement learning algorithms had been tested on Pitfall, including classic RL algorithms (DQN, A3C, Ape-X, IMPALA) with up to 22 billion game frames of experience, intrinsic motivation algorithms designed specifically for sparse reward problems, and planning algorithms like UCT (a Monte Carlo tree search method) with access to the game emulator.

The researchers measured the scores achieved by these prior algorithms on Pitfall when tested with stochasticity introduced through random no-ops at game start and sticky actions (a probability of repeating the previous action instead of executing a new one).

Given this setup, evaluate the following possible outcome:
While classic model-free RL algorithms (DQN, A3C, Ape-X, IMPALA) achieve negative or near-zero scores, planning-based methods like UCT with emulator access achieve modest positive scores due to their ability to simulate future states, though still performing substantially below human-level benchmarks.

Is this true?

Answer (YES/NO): NO